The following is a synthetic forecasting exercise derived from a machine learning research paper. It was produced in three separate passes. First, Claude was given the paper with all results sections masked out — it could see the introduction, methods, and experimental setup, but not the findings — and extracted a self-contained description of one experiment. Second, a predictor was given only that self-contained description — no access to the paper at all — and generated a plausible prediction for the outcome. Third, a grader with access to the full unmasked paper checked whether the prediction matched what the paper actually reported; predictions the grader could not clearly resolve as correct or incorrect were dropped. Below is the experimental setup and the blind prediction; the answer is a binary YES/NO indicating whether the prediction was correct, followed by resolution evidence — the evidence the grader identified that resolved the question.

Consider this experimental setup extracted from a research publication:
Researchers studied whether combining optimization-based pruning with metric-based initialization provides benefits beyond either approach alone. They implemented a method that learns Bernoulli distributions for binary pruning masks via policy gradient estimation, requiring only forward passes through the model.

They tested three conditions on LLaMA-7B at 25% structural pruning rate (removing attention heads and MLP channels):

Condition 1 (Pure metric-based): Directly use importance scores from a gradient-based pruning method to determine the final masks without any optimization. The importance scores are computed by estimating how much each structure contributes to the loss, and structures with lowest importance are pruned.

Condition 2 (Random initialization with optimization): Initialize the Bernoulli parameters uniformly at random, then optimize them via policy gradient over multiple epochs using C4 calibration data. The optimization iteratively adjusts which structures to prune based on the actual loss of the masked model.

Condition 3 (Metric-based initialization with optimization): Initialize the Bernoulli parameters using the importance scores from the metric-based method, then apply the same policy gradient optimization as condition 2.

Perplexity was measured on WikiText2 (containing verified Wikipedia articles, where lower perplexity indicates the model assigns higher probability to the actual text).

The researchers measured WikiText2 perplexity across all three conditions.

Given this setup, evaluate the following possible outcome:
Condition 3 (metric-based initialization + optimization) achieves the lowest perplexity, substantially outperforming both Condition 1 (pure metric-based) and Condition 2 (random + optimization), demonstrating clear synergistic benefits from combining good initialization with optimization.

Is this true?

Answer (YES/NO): YES